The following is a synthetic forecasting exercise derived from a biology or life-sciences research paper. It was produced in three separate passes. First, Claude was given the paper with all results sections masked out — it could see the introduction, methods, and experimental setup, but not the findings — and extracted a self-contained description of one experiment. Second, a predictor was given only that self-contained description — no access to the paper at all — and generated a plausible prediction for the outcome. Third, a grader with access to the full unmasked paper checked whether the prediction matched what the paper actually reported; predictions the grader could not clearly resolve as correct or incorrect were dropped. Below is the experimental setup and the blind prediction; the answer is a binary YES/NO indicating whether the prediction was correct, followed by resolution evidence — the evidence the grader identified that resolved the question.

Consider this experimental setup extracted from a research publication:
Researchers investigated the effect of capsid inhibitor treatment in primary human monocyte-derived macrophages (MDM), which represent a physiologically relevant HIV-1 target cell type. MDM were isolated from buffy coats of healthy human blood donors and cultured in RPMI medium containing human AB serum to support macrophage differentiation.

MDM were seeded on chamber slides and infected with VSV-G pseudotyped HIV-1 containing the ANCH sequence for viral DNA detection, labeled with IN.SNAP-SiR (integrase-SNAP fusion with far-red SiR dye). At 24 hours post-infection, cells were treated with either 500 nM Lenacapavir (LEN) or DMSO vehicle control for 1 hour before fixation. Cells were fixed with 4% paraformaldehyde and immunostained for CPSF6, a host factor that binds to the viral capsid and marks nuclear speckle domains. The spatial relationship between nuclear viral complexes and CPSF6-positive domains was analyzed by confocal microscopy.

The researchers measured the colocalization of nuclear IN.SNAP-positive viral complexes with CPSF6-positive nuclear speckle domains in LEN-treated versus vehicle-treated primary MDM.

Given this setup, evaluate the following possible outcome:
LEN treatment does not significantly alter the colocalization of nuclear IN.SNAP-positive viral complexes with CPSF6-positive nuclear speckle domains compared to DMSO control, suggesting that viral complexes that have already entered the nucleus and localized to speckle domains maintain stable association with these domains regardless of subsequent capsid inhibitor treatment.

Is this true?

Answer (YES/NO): NO